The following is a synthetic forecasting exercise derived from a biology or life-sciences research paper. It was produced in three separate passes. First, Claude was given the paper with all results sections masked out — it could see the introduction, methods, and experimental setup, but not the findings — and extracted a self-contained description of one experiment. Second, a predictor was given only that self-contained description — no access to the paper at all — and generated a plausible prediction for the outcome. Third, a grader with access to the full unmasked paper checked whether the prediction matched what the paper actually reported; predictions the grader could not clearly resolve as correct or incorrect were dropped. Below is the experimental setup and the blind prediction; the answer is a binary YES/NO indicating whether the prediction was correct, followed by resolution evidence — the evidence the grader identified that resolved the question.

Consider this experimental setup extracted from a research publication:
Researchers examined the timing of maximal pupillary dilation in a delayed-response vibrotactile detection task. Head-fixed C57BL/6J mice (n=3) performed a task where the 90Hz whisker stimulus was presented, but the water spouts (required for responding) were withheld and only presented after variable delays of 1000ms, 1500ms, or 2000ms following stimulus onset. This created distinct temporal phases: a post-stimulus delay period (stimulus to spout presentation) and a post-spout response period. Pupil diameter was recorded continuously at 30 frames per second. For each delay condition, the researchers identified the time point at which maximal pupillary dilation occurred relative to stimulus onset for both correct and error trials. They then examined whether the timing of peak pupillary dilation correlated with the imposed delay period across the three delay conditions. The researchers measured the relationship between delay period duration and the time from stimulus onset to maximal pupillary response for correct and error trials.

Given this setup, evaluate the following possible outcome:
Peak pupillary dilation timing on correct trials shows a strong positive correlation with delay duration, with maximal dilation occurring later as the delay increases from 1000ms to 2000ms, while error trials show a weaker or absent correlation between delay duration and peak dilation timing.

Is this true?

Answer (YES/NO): NO